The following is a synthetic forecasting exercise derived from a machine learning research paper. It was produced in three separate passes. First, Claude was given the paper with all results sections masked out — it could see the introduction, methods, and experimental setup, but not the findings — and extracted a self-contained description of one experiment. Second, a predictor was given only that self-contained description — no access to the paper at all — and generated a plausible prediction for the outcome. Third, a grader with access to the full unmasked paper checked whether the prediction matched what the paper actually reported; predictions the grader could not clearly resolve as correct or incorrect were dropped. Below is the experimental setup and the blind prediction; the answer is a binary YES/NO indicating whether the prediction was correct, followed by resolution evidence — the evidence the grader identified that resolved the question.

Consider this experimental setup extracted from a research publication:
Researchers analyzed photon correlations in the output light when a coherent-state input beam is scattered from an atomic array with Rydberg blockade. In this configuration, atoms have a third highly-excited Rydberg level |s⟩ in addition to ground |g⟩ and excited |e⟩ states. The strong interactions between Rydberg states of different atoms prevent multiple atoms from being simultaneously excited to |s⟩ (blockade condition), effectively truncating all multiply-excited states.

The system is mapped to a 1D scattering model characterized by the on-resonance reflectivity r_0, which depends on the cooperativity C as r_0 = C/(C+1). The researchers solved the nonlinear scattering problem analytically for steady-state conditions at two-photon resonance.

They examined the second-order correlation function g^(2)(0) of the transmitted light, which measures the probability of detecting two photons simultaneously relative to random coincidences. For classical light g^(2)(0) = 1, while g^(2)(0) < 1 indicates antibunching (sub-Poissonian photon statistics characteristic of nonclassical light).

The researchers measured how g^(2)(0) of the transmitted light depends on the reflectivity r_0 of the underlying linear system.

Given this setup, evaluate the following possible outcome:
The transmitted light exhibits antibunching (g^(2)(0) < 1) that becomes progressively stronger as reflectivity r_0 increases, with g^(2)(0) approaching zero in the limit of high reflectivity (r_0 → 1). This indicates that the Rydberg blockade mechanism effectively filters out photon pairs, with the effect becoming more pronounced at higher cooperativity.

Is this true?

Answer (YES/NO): YES